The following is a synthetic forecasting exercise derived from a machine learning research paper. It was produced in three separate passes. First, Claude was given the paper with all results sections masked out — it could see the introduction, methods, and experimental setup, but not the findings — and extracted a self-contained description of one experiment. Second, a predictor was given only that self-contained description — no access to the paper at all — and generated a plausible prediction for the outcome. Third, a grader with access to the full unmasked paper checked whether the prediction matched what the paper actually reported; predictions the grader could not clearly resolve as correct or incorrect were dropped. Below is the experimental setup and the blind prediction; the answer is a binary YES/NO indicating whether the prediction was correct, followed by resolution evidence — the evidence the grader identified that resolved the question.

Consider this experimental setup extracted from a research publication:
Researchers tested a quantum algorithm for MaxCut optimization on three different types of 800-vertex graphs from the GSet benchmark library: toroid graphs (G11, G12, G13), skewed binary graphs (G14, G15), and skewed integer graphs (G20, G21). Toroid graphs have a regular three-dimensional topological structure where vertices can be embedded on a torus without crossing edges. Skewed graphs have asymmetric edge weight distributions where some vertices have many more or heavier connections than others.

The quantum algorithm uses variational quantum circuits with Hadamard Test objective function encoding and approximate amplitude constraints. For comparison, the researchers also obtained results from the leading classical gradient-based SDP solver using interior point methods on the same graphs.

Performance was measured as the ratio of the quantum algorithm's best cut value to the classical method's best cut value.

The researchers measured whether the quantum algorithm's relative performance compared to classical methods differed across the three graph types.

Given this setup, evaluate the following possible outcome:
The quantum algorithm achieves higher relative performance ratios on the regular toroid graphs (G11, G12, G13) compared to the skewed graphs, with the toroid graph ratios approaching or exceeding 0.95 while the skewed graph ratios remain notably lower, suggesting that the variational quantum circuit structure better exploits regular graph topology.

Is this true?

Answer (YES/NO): NO